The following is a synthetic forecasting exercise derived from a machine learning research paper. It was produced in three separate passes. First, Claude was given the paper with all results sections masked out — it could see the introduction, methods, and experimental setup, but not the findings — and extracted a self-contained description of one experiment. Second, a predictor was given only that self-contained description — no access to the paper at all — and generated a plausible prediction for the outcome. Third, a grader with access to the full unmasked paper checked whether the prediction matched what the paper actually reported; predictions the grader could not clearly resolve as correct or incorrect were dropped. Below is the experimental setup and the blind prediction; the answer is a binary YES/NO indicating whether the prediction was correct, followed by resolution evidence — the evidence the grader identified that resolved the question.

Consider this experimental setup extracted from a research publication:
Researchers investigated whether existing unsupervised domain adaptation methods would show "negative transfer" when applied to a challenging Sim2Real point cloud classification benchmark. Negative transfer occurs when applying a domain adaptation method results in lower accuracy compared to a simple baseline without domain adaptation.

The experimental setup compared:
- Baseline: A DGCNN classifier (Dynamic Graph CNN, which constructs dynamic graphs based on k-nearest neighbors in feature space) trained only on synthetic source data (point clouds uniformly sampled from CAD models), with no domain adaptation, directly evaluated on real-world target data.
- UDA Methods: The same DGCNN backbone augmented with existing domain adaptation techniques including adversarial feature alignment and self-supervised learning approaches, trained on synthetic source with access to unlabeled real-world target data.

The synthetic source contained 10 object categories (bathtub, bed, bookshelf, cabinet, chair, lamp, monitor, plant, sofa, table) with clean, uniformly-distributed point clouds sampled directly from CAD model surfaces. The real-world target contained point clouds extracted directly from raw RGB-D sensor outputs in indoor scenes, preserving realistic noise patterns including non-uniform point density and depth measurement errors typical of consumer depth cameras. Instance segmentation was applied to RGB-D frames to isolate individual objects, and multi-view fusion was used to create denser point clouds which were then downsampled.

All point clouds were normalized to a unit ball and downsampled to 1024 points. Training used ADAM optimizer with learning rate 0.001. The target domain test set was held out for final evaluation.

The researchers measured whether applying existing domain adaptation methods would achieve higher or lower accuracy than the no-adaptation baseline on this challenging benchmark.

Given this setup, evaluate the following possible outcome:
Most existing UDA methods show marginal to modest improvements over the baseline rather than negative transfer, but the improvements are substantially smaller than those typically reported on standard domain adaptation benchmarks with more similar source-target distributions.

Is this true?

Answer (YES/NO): NO